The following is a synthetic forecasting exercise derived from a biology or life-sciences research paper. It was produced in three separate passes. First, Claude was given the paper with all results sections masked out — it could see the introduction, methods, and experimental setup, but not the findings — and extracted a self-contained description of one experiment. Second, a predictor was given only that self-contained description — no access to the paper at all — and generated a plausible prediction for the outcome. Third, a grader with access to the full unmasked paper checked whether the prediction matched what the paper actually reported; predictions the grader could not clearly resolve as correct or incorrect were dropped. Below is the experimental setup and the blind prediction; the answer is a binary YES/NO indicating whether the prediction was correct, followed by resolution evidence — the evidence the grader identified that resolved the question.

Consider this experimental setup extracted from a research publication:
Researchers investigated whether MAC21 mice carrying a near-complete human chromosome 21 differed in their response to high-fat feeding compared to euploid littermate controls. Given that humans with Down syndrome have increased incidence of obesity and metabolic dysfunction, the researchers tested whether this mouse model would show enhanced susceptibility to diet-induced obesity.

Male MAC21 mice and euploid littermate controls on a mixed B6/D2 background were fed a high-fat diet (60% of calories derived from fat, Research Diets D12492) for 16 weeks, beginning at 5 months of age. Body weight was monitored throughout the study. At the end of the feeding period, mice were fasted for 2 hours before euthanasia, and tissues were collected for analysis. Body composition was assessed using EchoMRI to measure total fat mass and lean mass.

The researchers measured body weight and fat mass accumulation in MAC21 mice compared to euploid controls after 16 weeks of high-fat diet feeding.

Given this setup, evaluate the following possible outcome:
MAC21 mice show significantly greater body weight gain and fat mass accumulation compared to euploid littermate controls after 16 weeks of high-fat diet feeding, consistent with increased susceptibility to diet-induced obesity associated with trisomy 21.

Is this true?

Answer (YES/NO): NO